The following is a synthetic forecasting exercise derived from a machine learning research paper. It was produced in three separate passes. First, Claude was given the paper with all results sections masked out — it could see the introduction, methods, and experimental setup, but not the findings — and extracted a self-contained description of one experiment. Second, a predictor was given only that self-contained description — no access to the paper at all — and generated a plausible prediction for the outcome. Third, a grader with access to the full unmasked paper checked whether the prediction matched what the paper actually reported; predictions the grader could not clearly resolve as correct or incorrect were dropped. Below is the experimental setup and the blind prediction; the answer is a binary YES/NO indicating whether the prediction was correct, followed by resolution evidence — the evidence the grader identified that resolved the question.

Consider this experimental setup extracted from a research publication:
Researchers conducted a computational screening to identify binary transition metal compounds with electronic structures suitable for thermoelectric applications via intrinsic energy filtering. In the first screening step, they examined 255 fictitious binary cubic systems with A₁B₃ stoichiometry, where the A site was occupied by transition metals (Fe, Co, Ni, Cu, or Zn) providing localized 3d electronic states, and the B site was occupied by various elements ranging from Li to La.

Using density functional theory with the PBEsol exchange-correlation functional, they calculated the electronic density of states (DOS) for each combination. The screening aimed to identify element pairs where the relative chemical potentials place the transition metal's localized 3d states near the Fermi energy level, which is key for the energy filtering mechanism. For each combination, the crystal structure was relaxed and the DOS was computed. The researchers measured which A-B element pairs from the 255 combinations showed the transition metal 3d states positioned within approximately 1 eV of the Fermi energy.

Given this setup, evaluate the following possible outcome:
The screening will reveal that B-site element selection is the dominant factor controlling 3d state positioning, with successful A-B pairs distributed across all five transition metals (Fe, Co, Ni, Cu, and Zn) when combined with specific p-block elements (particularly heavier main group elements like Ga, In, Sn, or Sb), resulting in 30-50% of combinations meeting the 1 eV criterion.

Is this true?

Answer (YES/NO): NO